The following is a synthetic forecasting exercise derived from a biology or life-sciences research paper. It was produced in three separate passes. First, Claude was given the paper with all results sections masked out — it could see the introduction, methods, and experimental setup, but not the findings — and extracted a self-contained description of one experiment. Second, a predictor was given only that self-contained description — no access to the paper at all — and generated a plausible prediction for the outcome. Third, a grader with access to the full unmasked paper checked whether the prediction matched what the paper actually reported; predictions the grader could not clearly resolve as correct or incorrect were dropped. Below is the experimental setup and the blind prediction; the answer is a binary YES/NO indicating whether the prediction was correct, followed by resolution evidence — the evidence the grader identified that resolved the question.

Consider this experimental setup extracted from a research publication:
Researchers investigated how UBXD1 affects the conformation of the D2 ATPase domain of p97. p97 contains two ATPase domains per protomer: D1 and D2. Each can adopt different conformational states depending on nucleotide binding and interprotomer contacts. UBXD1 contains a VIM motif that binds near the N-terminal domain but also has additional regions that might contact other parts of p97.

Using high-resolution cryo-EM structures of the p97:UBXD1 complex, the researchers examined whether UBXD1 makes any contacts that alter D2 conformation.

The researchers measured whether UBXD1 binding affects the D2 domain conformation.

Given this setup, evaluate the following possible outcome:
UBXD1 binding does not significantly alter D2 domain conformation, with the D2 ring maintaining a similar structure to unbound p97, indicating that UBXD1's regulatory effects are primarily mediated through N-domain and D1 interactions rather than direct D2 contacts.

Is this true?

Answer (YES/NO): NO